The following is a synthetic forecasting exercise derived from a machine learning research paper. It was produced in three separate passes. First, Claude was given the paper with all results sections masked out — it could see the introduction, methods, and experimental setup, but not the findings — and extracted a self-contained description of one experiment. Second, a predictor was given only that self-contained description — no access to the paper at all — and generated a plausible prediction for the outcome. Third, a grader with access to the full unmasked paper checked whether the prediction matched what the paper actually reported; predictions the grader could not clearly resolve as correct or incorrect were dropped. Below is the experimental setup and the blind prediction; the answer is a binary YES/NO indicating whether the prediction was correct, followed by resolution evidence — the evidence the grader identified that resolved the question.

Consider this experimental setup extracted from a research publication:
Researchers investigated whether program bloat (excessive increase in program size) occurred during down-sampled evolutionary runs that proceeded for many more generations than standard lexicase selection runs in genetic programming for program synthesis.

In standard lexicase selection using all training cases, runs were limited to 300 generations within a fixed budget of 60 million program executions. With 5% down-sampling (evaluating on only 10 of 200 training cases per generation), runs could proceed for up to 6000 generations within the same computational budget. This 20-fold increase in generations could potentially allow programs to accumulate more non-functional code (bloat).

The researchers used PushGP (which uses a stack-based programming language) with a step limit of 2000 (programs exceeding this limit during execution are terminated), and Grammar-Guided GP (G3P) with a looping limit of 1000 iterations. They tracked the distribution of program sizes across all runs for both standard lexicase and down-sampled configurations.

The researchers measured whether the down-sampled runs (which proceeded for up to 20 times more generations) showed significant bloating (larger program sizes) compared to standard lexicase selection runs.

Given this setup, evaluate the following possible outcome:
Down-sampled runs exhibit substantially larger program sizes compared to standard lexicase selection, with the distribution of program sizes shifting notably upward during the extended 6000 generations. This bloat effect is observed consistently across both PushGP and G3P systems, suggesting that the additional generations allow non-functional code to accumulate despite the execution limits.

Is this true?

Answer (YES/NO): NO